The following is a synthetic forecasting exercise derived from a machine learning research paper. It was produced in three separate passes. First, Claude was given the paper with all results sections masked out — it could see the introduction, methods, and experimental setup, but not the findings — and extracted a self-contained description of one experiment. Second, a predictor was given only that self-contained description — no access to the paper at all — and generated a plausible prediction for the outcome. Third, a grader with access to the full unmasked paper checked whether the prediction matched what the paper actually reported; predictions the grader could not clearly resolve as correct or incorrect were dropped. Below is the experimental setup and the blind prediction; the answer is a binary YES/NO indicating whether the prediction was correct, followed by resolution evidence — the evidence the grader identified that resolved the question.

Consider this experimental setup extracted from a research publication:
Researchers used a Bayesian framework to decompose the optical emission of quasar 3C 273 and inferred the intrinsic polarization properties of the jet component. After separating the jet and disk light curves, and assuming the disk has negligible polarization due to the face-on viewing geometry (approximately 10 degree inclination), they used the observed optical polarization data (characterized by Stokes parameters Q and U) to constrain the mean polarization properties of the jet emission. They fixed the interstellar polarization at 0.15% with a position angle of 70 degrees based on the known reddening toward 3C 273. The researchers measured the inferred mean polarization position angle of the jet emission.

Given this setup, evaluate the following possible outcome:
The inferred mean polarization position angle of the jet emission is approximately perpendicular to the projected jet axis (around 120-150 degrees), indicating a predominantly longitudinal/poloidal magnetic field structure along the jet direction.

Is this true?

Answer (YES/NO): NO